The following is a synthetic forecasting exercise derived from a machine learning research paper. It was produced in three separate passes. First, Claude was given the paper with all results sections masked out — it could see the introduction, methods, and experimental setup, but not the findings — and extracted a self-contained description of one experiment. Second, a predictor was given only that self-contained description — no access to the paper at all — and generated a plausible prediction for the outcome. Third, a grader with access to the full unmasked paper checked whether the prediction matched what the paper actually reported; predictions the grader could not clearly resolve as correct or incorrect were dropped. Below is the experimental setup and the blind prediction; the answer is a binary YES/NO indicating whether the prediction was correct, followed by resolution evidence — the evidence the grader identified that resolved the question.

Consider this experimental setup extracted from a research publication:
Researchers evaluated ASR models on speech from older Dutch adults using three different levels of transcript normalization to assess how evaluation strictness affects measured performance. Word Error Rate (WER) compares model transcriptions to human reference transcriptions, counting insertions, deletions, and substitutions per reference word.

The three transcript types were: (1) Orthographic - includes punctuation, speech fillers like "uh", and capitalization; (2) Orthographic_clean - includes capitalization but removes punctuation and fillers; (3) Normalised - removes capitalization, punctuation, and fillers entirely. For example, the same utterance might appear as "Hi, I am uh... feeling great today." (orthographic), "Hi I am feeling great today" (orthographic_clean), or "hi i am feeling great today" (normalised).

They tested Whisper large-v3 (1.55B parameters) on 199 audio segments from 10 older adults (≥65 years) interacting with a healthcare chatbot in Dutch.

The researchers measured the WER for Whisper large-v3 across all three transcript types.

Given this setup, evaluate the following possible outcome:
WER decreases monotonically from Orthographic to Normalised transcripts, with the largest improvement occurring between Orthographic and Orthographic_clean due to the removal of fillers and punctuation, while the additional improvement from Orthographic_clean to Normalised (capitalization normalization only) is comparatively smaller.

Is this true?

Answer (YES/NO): YES